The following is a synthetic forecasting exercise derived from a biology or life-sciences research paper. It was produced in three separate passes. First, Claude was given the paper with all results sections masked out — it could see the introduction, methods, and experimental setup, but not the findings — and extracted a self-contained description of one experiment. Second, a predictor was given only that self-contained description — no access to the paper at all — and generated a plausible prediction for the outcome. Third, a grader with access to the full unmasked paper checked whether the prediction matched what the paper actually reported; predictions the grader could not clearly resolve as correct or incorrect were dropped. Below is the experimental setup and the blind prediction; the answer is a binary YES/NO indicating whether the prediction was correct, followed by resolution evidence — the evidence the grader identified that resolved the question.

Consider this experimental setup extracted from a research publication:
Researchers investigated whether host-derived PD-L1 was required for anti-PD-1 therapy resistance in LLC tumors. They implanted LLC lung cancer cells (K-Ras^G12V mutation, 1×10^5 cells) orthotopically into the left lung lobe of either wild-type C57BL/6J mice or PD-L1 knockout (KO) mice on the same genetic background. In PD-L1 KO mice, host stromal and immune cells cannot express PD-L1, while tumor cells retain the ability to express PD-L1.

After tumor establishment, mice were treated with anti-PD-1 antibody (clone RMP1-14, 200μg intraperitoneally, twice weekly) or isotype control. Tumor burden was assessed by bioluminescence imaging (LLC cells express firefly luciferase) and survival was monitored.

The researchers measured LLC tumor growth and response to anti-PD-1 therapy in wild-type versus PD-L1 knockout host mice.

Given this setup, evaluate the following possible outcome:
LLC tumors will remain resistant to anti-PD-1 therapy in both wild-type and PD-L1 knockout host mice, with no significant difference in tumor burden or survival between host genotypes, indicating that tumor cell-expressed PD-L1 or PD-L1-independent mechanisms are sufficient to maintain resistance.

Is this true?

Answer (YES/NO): NO